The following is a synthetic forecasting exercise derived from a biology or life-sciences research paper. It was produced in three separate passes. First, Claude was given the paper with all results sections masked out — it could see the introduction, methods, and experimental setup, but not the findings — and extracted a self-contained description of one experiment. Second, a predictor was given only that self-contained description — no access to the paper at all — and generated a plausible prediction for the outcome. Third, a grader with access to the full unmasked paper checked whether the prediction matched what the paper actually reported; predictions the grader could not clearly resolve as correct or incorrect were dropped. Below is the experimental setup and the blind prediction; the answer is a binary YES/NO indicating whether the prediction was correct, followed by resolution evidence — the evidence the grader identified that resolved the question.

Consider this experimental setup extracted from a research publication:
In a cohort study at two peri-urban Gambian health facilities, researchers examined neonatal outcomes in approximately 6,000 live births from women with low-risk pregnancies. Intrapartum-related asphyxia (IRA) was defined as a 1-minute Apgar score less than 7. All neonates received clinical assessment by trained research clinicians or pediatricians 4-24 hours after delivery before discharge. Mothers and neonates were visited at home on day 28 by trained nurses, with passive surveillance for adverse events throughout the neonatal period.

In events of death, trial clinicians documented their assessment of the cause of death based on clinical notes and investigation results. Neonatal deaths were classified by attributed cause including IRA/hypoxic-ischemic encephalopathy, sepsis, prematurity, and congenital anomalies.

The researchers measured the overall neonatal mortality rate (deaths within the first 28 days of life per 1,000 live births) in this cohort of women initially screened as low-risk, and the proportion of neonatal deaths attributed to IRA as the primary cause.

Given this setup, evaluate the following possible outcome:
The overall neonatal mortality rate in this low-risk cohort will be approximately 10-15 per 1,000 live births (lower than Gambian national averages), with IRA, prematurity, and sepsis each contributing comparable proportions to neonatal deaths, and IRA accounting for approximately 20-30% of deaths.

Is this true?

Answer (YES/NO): NO